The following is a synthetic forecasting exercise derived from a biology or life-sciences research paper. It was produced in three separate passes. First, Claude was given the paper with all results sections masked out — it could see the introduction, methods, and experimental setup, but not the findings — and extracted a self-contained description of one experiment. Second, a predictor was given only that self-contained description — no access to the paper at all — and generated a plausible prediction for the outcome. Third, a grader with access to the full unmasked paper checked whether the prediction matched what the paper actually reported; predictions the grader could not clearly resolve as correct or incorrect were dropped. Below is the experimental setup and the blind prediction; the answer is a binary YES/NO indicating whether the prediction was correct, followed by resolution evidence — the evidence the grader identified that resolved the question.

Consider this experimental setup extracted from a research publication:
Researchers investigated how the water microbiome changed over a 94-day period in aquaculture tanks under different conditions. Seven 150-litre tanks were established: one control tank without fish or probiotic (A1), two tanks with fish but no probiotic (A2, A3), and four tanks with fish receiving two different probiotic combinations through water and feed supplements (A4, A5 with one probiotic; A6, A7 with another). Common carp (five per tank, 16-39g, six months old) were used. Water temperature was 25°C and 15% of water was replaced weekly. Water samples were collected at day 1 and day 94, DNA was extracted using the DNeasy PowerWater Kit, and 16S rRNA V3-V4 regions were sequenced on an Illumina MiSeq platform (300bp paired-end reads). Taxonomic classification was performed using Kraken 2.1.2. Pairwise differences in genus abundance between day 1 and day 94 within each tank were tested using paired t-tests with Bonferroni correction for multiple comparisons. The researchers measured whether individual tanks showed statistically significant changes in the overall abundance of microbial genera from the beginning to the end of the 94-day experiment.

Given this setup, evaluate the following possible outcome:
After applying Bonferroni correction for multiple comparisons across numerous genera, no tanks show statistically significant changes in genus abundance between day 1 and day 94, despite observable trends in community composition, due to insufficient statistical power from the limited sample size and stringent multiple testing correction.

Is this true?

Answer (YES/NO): YES